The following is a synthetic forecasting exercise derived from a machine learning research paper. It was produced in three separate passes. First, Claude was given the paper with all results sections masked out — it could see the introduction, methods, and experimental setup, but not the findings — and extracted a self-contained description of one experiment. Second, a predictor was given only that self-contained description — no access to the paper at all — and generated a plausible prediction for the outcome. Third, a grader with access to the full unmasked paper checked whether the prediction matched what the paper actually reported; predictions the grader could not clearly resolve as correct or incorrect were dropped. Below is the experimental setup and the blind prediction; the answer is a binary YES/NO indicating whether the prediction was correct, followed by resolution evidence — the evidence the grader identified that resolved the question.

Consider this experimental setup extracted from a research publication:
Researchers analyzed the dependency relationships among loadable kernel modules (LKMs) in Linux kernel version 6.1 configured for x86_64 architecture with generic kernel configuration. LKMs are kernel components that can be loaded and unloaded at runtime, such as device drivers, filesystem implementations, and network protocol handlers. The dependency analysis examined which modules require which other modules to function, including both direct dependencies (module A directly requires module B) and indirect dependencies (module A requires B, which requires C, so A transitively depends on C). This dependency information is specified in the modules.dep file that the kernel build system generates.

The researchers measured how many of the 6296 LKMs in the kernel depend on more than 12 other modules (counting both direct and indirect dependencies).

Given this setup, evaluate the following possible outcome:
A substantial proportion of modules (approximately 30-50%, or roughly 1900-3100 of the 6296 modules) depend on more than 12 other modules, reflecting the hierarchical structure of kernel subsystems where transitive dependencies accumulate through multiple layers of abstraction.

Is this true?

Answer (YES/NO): NO